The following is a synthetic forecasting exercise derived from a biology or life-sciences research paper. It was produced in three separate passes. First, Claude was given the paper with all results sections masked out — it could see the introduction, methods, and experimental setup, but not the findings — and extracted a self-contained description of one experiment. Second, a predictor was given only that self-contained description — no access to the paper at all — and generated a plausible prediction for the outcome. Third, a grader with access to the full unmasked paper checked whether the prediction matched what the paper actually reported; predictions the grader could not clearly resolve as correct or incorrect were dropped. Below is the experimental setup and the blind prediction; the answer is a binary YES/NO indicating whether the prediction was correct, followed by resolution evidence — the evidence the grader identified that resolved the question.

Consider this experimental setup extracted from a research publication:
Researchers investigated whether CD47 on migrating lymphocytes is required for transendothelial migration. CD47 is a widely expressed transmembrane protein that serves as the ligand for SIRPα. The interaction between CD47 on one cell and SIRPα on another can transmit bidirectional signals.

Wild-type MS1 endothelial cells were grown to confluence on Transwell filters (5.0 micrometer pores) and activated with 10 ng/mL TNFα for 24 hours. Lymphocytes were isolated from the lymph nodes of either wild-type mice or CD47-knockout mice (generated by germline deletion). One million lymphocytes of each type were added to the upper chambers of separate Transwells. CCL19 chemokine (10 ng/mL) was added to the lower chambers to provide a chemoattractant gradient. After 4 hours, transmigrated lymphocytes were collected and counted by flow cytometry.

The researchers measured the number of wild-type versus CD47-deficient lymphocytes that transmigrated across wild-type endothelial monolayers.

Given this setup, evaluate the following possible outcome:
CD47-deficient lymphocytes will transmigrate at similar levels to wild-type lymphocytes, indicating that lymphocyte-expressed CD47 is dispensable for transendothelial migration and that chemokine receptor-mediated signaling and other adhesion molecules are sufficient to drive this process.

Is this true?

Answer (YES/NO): NO